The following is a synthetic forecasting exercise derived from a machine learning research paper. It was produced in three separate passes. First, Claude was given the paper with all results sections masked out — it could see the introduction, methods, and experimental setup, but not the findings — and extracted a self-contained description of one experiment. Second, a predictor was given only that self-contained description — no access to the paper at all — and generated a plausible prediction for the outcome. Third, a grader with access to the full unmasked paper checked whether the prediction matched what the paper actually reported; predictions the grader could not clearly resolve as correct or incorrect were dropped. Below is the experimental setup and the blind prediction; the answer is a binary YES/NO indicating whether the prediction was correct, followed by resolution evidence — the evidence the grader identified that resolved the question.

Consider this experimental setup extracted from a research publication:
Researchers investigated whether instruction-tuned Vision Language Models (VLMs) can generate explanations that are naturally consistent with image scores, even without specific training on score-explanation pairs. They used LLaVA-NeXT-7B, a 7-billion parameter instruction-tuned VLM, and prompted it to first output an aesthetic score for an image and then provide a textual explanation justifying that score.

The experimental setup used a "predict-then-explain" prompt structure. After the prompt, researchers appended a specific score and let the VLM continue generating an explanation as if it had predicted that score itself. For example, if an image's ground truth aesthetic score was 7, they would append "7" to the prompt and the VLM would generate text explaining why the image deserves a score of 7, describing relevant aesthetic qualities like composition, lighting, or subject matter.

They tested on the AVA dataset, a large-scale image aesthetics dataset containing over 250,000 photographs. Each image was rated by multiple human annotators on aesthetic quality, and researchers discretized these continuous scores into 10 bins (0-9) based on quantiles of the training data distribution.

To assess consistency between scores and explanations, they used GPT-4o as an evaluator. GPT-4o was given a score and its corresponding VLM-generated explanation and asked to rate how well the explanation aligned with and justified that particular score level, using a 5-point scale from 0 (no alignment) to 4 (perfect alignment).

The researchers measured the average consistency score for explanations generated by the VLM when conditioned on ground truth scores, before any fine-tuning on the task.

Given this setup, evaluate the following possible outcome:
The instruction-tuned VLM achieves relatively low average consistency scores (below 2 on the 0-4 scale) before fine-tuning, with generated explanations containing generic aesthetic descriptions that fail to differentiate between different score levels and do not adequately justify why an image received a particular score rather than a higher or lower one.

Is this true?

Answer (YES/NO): NO